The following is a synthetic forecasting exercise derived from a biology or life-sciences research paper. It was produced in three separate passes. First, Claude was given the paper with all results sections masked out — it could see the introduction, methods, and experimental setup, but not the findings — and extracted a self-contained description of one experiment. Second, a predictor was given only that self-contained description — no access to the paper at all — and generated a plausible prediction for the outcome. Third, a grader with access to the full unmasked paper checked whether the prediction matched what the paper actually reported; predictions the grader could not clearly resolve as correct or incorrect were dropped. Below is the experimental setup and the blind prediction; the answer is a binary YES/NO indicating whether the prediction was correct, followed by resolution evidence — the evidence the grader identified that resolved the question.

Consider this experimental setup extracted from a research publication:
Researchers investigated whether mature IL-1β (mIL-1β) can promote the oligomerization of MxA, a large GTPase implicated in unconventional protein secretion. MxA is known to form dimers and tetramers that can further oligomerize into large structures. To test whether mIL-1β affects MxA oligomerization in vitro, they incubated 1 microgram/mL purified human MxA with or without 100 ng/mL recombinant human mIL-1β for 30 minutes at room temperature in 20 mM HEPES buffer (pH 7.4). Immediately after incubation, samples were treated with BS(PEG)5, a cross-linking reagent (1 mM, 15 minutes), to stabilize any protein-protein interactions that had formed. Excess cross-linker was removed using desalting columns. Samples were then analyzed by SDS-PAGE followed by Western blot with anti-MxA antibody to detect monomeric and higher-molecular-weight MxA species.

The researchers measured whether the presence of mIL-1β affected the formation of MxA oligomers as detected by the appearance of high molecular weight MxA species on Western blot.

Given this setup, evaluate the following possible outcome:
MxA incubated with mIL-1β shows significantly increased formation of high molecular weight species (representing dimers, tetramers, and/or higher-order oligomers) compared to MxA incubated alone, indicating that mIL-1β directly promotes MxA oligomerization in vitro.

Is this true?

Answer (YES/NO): YES